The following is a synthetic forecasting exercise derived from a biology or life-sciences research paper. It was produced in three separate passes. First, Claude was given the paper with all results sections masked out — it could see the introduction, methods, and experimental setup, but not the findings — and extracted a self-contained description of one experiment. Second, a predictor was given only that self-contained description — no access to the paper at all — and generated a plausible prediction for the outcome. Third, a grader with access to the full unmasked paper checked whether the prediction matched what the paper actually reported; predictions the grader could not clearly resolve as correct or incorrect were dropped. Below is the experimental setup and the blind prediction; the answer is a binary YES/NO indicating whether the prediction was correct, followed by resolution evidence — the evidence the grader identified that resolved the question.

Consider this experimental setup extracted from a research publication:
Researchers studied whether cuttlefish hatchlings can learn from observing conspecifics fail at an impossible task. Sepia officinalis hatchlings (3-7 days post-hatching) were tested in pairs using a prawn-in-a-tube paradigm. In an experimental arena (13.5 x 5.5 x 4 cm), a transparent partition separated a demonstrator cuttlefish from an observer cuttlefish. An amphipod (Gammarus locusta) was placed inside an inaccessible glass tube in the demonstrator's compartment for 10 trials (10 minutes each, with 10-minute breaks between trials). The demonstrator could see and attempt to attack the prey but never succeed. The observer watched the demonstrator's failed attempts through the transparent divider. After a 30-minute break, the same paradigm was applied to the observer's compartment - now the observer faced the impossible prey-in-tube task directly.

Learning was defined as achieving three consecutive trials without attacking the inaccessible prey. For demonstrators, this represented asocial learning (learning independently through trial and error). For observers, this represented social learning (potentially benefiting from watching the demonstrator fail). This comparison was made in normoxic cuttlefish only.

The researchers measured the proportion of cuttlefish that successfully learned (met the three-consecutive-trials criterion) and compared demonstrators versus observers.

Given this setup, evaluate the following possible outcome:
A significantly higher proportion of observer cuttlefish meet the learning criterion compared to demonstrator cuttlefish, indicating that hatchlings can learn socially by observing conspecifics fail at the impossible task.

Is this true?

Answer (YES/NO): YES